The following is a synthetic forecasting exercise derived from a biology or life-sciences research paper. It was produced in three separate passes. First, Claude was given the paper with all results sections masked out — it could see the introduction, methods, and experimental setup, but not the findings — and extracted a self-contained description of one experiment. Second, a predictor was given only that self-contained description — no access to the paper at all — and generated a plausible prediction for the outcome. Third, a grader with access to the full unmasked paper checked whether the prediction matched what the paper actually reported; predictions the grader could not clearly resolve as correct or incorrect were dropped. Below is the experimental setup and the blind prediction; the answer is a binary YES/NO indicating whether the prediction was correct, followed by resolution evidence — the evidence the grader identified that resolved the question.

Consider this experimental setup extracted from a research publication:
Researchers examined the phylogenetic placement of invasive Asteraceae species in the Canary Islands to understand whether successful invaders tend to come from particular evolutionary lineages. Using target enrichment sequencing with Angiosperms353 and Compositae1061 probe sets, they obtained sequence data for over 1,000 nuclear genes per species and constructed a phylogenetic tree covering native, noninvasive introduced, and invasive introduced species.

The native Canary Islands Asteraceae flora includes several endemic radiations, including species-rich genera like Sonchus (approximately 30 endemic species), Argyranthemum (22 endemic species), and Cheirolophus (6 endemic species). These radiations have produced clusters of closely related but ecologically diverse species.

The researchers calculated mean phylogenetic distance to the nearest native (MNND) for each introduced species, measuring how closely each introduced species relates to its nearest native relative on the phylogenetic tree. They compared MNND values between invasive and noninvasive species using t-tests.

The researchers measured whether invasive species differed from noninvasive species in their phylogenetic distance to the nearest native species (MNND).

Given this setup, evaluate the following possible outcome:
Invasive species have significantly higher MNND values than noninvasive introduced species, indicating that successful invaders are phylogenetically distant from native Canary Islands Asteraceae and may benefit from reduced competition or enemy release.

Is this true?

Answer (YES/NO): NO